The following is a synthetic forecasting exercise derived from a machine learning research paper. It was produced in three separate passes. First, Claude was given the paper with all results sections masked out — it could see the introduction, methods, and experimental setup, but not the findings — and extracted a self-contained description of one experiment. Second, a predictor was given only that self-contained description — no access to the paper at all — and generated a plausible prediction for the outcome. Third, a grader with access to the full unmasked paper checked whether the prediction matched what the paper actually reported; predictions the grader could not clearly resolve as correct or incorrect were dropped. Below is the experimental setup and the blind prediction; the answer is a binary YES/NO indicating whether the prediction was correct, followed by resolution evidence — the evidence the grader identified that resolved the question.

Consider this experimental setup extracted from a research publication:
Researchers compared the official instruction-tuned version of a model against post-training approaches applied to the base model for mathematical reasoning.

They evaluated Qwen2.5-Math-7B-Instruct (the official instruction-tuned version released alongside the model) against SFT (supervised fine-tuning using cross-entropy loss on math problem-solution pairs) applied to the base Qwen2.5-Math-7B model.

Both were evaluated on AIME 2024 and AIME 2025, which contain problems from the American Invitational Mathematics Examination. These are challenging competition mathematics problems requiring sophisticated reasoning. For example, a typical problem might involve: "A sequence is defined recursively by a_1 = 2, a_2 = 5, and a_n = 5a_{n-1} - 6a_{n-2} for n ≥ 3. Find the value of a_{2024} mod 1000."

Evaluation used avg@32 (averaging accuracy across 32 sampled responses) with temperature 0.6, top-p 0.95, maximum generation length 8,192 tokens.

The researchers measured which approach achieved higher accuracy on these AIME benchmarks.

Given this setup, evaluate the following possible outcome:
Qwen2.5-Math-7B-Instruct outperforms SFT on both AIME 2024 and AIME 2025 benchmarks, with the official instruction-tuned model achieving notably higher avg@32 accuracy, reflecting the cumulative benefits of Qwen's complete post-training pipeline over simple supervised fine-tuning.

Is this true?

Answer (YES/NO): NO